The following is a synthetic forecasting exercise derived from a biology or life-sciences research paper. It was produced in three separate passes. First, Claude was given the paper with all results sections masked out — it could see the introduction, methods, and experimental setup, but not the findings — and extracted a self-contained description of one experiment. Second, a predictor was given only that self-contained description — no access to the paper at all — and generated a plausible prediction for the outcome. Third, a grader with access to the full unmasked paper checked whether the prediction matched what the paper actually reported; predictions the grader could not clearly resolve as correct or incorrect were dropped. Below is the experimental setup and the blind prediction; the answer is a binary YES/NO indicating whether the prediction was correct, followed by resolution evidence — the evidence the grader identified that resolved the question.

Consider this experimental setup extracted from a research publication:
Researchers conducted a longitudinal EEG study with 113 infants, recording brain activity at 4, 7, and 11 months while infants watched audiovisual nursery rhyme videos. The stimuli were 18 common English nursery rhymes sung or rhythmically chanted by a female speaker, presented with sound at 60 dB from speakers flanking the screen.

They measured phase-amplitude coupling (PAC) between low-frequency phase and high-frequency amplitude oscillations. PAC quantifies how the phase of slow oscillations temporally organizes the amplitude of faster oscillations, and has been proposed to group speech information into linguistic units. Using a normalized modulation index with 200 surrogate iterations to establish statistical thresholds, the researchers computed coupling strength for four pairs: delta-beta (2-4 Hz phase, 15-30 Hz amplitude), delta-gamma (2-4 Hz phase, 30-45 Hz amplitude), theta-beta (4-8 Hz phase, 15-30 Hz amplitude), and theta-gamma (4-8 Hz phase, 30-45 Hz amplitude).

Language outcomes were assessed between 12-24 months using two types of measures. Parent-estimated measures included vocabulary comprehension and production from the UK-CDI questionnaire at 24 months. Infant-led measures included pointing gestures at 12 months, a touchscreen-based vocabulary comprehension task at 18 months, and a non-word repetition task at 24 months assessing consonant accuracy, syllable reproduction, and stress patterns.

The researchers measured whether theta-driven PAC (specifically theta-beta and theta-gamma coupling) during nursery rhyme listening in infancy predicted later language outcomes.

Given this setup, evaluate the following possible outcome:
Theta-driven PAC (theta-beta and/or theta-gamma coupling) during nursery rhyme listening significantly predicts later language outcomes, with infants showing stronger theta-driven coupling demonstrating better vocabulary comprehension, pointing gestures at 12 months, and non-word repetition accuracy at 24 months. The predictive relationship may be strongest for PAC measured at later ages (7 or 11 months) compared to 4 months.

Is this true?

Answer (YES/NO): NO